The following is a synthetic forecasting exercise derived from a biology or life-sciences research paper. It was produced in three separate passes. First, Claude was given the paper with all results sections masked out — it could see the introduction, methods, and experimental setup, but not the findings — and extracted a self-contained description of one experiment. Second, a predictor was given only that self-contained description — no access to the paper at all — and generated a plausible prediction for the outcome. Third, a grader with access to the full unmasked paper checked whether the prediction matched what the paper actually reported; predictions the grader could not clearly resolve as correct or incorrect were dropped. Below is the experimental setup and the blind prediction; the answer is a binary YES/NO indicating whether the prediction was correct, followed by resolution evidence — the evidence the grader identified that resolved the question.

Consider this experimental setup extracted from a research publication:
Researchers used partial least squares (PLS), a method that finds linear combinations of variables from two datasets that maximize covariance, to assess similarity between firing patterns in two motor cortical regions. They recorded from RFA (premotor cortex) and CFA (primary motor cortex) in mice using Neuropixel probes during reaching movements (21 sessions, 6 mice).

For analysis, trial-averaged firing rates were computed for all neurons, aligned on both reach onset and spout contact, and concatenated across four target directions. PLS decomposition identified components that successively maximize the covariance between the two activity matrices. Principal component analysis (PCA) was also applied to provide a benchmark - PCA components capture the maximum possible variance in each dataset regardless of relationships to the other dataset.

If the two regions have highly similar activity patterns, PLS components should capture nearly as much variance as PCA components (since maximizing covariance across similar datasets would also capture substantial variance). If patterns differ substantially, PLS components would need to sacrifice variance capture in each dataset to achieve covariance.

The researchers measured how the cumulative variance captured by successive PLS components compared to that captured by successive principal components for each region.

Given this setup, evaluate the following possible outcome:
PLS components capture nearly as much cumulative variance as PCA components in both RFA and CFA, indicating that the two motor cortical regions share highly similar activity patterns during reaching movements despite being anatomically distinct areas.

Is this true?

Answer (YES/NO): YES